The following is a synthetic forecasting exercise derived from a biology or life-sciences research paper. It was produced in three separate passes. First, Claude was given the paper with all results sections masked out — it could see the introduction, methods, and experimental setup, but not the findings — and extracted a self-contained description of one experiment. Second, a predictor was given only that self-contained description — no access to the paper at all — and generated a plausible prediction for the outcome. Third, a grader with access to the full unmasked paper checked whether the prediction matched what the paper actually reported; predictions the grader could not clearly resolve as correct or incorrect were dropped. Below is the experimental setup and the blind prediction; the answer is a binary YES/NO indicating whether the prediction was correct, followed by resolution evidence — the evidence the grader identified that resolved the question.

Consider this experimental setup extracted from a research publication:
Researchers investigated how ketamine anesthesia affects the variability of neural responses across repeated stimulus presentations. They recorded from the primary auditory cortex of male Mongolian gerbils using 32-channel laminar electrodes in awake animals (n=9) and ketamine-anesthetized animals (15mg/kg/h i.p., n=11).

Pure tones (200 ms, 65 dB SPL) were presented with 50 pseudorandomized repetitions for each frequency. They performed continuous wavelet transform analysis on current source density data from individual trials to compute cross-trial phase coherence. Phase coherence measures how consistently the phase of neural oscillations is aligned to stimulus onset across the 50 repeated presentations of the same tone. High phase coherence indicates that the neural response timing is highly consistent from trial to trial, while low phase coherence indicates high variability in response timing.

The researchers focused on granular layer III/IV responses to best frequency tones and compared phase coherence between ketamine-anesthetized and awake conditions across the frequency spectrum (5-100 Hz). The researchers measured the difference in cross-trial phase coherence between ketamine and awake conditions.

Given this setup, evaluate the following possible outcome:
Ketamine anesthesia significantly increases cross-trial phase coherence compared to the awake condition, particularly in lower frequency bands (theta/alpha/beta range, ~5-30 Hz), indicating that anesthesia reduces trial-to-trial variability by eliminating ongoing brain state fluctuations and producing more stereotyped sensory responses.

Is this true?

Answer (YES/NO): NO